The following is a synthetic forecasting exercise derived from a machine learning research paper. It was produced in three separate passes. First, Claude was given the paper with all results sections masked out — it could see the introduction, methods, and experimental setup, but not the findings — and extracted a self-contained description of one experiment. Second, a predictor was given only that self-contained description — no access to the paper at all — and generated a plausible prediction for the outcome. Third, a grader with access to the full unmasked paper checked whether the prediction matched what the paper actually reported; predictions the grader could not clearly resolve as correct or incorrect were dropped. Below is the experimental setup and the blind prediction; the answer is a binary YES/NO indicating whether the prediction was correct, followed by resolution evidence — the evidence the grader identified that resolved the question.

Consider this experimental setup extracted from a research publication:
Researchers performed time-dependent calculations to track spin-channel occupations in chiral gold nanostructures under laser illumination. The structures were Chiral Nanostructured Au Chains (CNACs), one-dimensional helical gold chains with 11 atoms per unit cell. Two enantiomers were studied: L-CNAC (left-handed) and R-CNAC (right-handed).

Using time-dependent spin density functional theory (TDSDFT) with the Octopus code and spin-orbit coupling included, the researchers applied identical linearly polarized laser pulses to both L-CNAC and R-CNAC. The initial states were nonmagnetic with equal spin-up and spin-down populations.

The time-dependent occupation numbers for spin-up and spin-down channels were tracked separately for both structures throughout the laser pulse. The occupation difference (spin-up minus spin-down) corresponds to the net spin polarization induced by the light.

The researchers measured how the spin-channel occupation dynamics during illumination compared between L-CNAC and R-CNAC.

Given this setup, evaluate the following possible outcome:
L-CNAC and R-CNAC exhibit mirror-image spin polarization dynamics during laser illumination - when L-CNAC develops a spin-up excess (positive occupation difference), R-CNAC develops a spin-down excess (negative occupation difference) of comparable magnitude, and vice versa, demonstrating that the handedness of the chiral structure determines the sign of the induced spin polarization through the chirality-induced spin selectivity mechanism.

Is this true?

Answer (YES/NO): YES